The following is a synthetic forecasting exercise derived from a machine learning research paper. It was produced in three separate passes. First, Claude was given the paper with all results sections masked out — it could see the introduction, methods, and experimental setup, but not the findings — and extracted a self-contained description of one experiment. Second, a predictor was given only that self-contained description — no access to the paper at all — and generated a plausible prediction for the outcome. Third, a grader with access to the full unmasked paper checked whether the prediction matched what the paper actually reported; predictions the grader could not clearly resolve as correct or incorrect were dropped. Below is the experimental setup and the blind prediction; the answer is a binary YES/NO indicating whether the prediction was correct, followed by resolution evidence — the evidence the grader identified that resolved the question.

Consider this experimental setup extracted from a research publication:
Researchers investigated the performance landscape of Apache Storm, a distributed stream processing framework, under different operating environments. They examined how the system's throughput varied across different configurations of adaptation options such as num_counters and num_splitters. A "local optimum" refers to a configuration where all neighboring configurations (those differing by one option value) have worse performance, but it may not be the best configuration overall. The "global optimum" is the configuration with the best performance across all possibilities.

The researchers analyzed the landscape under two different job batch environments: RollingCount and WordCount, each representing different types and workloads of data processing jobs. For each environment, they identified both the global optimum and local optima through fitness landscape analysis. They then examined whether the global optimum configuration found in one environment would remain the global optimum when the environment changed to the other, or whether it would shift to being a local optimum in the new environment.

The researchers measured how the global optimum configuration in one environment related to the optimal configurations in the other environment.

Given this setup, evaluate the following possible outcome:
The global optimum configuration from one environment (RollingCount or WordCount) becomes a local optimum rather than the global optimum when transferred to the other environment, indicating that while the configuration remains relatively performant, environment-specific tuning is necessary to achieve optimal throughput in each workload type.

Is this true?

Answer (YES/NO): YES